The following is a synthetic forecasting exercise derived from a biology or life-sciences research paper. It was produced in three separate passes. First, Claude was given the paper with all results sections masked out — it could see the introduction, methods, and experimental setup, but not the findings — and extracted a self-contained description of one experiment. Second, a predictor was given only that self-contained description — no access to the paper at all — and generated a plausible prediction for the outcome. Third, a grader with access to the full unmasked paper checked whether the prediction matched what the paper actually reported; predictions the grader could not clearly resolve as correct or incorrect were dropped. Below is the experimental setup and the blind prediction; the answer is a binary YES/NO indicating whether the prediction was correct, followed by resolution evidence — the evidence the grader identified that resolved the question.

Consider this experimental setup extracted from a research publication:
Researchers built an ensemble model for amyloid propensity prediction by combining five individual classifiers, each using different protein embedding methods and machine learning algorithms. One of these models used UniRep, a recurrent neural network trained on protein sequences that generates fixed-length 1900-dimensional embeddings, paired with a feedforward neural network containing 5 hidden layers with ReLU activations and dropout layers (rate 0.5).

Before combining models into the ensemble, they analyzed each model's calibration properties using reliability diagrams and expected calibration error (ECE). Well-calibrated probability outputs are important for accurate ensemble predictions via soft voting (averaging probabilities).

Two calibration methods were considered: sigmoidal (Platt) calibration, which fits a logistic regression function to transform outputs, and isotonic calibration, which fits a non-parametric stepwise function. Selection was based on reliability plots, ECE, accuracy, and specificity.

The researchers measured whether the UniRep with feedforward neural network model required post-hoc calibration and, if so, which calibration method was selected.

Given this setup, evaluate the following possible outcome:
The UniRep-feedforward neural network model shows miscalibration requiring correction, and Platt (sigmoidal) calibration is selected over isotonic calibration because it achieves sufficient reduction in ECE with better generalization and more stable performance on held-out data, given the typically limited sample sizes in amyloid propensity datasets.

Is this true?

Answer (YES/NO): YES